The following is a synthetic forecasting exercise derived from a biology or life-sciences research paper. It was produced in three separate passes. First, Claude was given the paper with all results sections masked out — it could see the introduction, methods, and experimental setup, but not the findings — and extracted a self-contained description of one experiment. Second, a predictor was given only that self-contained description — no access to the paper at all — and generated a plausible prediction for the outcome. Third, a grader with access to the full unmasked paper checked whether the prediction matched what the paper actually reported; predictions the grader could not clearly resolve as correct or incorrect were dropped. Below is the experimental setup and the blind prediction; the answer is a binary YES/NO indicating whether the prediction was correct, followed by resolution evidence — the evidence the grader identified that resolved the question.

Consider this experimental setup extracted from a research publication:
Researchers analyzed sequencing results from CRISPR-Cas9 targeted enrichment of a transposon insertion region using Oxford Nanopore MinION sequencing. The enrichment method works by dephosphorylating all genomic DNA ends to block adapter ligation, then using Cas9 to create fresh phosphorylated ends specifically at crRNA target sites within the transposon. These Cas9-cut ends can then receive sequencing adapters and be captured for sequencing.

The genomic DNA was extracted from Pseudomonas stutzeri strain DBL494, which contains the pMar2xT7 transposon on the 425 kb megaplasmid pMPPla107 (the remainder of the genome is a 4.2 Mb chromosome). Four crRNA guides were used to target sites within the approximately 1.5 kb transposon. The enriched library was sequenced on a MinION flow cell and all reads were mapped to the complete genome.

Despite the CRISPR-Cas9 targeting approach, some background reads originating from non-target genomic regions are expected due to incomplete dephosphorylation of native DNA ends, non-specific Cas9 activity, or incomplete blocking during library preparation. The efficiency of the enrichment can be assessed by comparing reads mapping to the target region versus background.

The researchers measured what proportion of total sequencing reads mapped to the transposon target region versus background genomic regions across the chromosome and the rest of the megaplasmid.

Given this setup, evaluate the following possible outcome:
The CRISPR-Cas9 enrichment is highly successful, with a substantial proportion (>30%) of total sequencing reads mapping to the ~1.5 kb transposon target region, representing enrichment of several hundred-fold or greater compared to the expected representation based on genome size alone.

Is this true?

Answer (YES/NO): NO